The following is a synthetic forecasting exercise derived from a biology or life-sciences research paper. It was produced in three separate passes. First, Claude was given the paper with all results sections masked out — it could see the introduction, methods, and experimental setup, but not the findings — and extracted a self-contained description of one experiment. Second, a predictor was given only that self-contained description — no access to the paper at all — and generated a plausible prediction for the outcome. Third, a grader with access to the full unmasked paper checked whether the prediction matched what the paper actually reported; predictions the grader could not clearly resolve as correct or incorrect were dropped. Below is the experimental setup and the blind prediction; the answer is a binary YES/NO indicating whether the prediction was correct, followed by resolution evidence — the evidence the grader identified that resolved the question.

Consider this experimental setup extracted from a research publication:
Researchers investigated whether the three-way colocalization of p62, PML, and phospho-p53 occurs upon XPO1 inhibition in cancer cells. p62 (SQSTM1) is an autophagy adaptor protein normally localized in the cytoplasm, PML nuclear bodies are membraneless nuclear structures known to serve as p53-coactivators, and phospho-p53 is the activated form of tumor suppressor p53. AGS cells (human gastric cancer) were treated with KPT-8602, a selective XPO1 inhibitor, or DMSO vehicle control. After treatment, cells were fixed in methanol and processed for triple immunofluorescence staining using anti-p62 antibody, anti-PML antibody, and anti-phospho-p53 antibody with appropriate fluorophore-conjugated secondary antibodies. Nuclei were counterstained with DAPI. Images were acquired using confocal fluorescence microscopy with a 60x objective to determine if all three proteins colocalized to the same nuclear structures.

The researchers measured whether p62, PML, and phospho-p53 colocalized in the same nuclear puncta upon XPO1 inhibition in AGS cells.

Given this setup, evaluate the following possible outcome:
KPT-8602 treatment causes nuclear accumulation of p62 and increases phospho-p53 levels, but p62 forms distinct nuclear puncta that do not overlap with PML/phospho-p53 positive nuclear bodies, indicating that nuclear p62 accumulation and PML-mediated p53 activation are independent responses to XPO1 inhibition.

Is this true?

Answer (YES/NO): NO